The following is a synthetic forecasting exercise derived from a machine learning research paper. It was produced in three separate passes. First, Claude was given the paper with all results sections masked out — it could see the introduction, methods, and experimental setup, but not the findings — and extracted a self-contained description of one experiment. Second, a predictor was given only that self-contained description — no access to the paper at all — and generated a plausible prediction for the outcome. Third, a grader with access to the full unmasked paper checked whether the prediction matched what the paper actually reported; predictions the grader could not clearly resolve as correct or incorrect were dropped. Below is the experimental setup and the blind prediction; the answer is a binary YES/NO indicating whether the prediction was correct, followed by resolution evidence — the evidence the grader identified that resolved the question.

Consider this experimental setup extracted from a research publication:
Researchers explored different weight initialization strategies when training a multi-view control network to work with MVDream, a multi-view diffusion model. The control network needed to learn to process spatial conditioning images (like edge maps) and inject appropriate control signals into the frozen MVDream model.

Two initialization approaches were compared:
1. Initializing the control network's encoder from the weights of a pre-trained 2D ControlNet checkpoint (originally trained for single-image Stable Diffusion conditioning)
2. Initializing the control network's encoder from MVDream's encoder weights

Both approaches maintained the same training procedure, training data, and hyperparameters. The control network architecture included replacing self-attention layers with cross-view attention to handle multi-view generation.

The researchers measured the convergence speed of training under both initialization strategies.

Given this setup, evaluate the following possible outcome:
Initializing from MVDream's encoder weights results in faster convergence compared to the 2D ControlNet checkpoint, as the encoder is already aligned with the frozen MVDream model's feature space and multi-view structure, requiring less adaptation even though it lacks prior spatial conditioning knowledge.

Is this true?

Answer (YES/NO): NO